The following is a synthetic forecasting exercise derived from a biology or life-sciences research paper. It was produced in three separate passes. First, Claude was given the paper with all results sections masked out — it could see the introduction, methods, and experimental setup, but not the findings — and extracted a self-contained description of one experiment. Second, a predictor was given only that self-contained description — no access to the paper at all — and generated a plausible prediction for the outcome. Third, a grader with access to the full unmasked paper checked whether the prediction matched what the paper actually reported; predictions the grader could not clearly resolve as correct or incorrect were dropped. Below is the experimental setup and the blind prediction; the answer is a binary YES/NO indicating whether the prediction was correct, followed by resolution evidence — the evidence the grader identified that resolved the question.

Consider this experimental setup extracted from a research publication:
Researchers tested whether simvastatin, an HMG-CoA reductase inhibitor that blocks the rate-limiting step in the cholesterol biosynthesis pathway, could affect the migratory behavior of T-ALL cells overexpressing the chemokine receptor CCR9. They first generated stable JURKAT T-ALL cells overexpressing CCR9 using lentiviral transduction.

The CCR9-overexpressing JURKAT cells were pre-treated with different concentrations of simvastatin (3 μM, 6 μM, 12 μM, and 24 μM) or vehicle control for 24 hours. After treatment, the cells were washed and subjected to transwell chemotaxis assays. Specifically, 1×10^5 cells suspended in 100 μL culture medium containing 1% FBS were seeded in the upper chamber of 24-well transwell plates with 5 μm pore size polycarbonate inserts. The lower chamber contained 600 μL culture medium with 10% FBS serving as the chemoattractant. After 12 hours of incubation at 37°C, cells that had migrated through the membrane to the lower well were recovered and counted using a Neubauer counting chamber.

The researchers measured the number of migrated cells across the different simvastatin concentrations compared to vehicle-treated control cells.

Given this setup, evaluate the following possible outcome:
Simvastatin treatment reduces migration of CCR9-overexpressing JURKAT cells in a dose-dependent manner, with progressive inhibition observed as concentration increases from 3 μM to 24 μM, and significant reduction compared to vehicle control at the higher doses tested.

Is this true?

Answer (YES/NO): NO